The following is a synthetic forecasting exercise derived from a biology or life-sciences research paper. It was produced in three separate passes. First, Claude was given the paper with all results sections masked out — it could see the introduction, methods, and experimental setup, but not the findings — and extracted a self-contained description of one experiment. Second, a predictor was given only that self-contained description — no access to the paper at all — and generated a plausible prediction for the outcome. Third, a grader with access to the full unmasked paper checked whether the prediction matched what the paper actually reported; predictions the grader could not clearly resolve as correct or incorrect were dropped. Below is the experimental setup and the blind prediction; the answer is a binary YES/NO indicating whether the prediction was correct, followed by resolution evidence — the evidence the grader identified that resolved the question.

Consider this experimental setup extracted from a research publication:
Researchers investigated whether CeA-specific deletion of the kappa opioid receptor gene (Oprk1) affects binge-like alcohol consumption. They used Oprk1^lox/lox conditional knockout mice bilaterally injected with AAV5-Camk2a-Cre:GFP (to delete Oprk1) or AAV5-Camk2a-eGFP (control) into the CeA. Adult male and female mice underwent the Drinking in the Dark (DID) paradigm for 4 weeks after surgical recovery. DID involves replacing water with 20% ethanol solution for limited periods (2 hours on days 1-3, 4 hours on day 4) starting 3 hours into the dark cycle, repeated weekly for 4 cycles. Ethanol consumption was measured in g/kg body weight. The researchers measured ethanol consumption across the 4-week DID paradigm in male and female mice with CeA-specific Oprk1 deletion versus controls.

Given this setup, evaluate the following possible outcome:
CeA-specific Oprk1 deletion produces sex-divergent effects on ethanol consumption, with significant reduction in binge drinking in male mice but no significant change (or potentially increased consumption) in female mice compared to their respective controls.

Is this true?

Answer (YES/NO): YES